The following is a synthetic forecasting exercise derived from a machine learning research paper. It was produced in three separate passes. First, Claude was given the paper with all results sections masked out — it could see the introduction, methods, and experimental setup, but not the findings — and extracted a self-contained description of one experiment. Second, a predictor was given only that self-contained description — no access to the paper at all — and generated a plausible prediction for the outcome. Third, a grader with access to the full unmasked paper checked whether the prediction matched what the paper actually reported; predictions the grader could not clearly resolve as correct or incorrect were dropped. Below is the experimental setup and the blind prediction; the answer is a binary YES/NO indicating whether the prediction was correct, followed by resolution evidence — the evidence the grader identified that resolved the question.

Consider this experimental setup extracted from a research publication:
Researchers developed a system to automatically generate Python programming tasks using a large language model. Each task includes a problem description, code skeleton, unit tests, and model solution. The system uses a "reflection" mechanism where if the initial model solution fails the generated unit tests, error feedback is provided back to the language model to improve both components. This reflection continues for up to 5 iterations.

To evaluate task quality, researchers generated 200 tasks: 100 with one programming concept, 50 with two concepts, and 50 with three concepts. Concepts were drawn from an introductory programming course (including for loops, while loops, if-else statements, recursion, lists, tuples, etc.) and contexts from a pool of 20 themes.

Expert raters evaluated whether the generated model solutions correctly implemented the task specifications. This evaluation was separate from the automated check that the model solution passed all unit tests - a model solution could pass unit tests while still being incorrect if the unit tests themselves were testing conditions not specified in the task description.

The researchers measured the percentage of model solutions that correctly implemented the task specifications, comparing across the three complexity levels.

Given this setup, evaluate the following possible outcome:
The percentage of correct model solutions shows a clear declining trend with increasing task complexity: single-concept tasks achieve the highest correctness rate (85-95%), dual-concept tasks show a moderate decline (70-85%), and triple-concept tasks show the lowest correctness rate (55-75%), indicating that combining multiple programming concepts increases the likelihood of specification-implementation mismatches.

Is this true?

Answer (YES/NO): NO